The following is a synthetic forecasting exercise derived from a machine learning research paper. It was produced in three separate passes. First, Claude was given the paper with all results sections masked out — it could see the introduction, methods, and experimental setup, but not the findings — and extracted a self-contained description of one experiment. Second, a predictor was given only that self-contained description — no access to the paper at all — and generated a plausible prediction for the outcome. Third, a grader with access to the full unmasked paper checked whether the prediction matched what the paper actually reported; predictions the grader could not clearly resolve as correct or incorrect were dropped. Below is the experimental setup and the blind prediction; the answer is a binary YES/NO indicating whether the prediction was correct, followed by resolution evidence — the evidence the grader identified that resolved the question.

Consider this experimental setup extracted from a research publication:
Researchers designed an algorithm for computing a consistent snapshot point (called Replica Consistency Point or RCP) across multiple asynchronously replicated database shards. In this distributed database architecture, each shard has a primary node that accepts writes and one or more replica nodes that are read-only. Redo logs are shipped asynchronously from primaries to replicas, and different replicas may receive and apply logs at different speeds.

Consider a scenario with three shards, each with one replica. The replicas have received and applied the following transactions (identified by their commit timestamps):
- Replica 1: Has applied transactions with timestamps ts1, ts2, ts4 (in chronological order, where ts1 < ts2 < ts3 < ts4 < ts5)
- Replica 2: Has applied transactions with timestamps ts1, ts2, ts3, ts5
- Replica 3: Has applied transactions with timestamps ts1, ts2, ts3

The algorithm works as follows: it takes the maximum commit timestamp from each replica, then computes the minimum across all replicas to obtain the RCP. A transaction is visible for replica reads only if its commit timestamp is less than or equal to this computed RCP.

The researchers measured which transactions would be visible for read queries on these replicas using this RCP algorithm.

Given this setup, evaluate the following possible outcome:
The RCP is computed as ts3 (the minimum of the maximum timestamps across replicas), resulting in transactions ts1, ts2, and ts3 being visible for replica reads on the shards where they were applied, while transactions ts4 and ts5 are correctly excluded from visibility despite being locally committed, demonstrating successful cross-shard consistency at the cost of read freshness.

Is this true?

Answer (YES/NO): YES